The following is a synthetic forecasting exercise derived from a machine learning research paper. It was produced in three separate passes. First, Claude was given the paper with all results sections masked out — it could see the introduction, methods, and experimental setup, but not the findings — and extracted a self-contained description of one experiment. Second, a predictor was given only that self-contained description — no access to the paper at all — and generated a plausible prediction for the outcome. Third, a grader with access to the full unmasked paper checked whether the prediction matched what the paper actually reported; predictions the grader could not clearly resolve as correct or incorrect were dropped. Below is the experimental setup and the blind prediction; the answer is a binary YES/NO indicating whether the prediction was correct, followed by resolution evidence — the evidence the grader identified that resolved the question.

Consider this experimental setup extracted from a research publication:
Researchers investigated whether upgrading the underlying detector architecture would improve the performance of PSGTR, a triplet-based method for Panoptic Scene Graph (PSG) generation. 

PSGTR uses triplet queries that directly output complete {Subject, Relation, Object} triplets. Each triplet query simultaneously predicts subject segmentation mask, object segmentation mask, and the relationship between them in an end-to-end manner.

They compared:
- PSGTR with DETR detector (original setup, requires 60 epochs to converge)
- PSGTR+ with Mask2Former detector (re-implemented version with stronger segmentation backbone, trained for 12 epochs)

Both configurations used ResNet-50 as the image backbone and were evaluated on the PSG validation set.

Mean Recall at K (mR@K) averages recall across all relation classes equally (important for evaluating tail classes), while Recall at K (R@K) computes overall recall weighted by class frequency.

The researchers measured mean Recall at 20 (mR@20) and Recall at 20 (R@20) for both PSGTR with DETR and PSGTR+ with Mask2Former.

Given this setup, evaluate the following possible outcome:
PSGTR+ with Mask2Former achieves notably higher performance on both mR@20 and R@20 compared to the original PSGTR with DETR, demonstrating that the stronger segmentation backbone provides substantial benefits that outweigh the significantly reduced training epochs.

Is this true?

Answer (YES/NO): YES